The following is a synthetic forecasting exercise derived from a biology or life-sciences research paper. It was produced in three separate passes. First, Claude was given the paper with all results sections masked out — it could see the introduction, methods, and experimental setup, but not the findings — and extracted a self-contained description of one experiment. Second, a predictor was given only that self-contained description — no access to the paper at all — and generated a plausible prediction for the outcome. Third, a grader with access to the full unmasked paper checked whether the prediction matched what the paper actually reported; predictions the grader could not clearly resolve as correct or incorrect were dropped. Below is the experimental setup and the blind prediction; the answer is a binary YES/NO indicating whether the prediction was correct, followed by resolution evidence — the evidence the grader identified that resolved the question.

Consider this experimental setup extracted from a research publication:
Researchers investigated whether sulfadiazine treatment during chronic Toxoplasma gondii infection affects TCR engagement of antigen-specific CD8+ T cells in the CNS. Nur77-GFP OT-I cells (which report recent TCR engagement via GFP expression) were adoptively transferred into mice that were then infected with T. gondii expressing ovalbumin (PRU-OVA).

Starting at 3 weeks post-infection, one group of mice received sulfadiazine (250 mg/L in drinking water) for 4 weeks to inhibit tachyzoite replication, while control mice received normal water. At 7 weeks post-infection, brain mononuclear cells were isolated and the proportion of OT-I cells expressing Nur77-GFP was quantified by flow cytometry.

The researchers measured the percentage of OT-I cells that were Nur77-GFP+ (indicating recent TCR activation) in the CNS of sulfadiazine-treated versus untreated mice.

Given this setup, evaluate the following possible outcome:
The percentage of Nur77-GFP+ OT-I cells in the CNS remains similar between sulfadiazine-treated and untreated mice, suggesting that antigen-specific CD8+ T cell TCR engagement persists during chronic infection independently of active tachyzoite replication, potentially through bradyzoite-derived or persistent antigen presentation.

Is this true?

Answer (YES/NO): NO